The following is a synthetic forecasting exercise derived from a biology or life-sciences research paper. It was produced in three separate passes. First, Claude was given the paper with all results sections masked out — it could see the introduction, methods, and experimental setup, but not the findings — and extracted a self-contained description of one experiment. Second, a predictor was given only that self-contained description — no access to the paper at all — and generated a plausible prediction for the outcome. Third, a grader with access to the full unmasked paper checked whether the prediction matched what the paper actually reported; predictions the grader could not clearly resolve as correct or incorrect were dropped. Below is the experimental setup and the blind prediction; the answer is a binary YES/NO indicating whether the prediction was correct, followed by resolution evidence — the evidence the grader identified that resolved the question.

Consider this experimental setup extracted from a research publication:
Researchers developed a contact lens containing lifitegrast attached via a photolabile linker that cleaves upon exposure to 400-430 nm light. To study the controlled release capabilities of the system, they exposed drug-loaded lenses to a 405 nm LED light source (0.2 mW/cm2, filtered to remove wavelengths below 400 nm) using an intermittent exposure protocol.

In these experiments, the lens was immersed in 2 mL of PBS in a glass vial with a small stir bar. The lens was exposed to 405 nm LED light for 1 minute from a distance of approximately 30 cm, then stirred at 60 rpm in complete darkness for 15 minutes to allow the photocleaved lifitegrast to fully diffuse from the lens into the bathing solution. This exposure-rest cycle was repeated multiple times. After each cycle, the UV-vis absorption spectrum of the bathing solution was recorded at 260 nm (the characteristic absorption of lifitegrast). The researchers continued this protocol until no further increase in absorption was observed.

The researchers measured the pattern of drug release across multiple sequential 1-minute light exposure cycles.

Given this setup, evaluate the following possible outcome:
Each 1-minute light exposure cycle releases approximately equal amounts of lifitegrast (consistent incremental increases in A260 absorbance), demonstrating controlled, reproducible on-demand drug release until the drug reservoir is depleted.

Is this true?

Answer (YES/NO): YES